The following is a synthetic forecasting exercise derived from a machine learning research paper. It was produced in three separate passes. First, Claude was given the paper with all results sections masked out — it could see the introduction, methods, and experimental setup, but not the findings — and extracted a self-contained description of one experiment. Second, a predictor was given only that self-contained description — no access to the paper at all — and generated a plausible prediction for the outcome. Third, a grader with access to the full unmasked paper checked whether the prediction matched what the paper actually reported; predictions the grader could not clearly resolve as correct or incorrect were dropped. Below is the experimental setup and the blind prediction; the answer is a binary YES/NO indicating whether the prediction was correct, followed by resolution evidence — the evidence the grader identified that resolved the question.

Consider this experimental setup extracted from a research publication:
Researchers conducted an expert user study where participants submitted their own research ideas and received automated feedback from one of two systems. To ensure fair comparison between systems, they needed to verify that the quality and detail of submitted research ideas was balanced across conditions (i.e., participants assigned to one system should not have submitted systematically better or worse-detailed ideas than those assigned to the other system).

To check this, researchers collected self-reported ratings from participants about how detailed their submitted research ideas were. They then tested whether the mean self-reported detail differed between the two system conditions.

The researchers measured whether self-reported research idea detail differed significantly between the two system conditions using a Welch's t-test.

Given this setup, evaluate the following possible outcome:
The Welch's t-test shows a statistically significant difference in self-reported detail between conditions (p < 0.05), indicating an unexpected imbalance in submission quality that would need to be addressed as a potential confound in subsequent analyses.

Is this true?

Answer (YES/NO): NO